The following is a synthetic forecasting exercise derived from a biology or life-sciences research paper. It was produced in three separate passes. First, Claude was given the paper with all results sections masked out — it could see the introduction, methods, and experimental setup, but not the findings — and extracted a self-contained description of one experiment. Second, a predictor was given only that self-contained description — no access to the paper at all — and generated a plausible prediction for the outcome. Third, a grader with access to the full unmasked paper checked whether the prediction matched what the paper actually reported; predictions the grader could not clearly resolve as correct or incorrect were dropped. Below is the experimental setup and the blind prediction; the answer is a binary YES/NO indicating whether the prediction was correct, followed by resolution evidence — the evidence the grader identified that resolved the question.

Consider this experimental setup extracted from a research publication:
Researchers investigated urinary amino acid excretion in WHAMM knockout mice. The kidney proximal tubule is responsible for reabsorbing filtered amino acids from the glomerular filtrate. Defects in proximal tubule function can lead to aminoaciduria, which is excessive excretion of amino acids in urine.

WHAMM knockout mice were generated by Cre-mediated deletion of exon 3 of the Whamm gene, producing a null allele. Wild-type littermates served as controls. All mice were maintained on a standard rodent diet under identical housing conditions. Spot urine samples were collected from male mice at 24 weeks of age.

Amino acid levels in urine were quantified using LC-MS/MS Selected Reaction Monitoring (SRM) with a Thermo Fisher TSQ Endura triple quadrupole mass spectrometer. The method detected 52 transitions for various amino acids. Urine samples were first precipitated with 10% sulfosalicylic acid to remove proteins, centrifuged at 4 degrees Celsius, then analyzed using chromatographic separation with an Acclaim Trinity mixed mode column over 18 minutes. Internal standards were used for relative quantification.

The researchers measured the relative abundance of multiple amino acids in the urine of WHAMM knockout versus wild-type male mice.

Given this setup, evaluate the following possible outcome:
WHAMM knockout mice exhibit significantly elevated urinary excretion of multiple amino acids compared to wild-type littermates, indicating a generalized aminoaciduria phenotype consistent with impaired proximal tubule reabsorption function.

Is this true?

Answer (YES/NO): YES